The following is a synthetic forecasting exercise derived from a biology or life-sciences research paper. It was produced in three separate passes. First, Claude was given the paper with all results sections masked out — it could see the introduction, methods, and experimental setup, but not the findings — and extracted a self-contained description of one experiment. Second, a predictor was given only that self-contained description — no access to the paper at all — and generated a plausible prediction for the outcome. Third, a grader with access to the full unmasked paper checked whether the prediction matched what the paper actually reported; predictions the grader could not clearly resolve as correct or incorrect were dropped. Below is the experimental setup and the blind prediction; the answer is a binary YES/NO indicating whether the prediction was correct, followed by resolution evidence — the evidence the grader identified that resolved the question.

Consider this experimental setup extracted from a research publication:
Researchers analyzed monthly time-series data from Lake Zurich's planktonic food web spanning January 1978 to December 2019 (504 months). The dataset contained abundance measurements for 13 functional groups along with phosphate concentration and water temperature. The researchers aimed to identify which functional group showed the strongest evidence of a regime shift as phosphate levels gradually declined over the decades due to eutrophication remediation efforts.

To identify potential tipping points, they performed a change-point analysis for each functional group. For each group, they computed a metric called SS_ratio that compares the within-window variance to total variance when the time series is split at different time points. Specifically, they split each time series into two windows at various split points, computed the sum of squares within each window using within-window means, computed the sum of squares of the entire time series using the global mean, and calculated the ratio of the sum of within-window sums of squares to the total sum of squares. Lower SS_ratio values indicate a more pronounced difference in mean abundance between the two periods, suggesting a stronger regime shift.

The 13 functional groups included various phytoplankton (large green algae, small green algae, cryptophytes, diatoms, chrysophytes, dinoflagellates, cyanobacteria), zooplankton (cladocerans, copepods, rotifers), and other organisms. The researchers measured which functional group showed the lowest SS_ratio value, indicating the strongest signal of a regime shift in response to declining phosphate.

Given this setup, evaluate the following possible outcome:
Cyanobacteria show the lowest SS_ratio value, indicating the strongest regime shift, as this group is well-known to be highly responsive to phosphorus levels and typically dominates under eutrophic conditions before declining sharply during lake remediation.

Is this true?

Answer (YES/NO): NO